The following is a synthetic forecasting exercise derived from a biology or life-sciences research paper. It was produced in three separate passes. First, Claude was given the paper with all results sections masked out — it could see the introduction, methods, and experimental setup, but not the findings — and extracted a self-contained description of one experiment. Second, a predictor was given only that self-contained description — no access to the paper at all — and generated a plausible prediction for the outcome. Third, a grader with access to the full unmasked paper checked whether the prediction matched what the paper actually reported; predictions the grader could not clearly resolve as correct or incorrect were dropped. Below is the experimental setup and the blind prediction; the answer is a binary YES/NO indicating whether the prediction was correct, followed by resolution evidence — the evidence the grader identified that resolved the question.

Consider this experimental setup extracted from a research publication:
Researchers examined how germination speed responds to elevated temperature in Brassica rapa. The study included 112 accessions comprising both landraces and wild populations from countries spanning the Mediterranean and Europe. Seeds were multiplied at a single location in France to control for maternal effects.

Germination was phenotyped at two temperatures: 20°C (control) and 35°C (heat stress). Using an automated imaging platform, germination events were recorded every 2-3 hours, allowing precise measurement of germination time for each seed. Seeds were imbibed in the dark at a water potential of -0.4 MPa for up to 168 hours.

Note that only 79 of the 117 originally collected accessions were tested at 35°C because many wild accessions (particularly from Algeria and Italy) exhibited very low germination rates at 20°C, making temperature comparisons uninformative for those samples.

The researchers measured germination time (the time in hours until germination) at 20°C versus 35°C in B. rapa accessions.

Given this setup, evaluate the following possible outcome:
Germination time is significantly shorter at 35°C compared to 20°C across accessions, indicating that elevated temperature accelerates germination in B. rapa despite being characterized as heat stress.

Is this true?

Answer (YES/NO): YES